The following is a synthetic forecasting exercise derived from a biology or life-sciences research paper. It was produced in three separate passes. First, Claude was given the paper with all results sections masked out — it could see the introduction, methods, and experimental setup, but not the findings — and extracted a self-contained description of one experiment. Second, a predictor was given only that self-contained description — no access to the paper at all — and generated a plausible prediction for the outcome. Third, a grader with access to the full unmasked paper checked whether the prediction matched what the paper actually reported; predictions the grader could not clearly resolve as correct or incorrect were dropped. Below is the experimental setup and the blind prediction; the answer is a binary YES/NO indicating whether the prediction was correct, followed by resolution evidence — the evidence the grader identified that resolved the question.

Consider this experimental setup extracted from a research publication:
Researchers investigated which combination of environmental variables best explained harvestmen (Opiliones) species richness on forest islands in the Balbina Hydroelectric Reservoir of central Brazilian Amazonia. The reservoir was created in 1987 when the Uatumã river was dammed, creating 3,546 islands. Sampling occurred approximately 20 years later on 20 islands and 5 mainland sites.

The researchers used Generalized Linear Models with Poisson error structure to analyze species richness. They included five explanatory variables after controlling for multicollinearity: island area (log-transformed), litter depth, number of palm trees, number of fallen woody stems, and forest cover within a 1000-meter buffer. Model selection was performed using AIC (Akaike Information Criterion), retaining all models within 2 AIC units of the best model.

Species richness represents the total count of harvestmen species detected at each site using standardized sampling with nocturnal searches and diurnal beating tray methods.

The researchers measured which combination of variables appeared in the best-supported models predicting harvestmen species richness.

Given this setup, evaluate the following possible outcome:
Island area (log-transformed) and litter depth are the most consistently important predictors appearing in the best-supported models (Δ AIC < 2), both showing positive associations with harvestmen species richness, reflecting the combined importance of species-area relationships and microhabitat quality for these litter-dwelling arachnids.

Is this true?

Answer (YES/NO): NO